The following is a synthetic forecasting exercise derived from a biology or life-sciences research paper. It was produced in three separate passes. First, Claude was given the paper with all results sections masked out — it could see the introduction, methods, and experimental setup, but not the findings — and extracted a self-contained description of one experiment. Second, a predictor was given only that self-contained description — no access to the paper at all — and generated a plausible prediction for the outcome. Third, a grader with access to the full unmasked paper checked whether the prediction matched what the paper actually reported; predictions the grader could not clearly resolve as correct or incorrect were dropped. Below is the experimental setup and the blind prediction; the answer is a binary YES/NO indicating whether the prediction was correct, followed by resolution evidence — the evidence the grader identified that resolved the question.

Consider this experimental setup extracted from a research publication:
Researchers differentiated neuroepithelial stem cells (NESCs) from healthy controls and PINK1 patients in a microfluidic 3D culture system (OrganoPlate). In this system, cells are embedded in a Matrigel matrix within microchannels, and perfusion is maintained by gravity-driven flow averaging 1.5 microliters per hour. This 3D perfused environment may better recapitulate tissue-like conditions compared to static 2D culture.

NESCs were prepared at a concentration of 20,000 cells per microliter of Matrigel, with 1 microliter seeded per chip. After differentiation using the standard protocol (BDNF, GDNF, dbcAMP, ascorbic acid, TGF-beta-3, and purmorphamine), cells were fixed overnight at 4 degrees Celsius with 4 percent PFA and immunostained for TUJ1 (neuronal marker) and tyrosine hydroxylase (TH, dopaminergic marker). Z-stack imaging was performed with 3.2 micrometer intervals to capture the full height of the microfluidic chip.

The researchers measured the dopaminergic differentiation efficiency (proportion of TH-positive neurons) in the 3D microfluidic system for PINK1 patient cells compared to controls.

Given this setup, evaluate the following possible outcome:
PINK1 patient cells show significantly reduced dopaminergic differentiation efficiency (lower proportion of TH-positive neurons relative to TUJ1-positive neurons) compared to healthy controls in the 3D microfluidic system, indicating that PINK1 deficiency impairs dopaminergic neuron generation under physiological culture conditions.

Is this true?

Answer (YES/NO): YES